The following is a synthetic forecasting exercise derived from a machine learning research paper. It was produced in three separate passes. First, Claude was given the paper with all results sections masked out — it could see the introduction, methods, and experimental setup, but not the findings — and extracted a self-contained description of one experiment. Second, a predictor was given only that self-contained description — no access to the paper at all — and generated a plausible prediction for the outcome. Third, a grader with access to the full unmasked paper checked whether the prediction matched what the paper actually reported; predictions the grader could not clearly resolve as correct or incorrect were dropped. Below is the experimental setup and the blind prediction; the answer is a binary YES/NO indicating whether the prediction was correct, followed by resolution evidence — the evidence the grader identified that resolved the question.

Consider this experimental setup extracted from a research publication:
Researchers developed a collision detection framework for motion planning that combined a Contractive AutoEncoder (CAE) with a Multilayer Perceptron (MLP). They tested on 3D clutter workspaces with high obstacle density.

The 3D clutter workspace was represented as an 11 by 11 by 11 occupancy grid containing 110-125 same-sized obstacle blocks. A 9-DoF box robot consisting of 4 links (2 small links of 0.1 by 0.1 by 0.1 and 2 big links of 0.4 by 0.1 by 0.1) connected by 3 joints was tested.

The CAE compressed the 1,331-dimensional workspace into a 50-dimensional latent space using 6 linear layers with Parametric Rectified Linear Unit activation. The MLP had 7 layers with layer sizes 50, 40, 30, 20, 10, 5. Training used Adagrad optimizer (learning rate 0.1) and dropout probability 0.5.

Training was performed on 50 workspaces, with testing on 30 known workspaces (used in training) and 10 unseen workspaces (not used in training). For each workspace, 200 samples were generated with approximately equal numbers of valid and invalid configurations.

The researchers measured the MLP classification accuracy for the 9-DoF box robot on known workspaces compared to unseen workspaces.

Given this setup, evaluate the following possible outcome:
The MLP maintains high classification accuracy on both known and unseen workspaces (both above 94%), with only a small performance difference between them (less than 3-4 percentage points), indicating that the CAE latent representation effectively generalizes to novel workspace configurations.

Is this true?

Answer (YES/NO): NO